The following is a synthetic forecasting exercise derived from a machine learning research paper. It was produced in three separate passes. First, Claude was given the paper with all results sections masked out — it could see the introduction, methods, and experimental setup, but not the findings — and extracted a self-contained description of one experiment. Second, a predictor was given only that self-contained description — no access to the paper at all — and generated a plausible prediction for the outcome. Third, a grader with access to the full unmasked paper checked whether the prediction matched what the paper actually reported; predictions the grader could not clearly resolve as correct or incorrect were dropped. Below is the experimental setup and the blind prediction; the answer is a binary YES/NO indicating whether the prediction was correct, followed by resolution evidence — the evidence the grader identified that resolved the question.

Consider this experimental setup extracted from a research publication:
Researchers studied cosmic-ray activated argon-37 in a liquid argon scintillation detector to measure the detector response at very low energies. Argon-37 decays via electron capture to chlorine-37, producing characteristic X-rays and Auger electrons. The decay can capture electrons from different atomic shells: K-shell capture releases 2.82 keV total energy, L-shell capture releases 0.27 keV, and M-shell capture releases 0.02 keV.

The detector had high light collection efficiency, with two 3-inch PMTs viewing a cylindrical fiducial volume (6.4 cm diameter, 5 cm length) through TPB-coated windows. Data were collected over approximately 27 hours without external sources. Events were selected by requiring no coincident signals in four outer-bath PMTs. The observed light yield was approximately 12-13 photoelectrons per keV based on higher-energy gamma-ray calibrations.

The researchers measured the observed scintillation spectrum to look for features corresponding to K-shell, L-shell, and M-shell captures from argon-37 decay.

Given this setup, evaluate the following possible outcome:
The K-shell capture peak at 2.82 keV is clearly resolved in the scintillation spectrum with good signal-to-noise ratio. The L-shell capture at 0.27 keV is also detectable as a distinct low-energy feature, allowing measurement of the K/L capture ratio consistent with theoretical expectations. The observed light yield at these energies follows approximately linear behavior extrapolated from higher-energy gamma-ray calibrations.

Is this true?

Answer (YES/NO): NO